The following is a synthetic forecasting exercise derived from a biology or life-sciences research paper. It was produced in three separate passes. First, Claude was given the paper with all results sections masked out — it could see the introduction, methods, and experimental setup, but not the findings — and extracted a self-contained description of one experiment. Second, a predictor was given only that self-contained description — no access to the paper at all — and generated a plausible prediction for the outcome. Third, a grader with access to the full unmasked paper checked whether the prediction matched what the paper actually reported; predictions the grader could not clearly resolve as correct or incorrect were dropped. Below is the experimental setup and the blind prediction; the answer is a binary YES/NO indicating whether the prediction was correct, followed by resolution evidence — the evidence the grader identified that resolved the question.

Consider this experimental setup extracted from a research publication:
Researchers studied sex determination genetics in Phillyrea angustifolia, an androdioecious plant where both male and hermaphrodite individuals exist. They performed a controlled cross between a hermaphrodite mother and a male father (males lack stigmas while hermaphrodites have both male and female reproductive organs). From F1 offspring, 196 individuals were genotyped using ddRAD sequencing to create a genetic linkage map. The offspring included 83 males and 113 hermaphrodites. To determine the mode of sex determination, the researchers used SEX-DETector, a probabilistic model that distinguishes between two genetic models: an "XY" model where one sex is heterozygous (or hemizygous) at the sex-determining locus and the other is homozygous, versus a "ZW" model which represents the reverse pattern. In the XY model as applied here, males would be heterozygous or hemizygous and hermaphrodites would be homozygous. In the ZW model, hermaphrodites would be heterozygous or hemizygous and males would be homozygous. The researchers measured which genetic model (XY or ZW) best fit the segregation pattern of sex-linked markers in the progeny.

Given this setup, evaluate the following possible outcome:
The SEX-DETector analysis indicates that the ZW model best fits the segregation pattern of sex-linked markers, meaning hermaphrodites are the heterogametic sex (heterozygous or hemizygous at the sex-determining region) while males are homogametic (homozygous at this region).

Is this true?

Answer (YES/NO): NO